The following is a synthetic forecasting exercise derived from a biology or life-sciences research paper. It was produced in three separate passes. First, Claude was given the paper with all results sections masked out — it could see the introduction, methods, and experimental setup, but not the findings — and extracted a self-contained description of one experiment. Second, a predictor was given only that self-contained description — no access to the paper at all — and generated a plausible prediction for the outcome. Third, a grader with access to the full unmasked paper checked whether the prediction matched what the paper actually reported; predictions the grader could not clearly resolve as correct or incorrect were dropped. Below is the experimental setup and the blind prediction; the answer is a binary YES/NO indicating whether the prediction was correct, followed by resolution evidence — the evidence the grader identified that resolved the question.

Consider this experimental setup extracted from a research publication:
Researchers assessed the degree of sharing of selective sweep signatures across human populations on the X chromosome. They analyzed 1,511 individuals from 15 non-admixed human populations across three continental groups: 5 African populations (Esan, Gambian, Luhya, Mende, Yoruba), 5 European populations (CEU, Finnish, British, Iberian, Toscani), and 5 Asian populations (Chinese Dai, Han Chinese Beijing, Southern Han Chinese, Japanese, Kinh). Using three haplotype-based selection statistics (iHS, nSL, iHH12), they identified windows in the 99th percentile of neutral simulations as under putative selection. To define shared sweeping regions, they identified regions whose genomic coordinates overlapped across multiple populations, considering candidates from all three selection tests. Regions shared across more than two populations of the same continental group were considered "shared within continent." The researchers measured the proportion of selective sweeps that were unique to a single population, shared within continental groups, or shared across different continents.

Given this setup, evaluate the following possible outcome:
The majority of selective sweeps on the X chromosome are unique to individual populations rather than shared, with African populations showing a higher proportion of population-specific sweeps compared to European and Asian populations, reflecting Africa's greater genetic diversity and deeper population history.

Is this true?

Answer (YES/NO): NO